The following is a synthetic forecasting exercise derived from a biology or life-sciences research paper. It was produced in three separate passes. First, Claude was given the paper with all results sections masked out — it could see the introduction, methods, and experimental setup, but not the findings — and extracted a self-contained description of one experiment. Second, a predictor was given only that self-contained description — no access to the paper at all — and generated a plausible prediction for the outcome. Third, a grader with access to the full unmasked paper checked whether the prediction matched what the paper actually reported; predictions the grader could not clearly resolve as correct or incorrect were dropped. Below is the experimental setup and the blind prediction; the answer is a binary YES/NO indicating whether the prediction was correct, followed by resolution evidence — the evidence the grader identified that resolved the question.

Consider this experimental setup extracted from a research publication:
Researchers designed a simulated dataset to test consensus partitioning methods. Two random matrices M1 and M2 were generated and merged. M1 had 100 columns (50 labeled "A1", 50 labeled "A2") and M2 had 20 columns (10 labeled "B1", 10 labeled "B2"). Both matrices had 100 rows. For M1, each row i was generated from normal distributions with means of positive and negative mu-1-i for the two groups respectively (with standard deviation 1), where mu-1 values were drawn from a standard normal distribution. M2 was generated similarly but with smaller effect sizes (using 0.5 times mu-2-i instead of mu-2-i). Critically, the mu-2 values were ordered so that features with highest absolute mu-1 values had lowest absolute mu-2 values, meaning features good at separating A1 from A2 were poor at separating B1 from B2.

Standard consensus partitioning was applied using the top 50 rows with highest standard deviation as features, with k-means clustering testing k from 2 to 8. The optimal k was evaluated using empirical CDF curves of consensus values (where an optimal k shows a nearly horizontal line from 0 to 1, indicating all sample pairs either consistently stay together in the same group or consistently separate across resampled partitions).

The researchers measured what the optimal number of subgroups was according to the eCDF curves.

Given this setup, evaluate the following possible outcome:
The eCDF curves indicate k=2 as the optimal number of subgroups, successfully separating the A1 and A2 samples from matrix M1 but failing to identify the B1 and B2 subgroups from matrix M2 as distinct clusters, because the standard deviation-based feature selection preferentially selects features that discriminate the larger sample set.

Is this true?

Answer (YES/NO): NO